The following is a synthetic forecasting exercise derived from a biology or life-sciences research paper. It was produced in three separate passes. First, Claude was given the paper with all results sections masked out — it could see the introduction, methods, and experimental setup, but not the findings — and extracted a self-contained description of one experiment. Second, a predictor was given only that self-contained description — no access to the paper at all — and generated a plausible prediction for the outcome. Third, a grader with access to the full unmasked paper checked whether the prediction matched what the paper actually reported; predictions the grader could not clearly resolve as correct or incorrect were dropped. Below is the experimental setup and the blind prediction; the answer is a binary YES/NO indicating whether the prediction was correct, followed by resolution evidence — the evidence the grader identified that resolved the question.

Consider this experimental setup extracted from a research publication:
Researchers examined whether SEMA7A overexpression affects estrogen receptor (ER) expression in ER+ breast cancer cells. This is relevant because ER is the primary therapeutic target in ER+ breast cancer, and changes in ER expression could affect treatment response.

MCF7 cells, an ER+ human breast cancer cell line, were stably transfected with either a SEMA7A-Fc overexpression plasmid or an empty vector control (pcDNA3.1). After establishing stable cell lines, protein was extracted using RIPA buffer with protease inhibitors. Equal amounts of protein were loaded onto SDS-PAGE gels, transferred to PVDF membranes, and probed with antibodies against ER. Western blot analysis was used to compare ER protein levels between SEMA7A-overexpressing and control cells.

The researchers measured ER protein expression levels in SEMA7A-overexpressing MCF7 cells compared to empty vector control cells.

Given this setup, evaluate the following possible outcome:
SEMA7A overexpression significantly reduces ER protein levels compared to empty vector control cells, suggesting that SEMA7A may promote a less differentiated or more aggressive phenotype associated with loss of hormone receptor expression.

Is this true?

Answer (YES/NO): YES